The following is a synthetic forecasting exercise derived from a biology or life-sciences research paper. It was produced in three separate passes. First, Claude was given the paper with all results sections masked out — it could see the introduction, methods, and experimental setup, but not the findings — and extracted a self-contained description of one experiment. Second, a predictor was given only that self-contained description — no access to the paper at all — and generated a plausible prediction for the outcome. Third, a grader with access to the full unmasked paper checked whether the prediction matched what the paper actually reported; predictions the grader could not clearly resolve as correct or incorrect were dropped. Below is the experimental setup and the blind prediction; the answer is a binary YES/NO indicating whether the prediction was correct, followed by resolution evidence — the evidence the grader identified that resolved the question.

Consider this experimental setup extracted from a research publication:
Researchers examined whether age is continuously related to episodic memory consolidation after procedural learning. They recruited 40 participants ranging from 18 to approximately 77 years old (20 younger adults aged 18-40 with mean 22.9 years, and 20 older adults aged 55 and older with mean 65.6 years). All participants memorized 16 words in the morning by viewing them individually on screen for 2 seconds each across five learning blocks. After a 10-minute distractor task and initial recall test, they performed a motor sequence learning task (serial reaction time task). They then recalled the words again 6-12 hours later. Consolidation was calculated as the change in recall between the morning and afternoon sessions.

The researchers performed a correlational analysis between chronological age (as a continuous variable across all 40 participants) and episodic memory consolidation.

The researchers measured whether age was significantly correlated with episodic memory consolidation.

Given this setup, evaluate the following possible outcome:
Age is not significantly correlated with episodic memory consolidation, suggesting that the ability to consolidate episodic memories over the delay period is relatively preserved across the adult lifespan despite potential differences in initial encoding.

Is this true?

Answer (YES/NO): YES